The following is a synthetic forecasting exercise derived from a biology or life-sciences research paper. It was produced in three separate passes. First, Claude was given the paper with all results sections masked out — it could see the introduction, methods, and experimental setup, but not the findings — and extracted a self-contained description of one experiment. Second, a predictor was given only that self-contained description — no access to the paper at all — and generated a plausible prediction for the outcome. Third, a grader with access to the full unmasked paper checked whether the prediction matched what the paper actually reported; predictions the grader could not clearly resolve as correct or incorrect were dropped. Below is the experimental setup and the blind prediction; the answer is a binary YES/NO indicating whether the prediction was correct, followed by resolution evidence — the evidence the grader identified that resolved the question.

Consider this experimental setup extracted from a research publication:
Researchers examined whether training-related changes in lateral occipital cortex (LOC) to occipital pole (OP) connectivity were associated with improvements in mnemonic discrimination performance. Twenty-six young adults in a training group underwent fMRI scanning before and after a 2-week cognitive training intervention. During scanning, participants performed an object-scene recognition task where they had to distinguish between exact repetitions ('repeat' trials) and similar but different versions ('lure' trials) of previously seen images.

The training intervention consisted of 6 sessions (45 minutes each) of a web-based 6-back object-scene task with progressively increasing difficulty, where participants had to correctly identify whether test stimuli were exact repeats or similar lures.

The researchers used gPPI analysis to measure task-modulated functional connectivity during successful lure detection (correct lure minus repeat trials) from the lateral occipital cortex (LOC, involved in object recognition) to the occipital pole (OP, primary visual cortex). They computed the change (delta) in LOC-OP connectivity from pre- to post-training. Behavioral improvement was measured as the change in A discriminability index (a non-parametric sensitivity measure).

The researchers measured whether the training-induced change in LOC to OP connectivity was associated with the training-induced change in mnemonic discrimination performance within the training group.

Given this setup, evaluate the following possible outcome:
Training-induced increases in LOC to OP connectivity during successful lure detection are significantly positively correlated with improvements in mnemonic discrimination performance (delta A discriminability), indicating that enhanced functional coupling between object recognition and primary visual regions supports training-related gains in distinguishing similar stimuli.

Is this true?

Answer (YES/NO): NO